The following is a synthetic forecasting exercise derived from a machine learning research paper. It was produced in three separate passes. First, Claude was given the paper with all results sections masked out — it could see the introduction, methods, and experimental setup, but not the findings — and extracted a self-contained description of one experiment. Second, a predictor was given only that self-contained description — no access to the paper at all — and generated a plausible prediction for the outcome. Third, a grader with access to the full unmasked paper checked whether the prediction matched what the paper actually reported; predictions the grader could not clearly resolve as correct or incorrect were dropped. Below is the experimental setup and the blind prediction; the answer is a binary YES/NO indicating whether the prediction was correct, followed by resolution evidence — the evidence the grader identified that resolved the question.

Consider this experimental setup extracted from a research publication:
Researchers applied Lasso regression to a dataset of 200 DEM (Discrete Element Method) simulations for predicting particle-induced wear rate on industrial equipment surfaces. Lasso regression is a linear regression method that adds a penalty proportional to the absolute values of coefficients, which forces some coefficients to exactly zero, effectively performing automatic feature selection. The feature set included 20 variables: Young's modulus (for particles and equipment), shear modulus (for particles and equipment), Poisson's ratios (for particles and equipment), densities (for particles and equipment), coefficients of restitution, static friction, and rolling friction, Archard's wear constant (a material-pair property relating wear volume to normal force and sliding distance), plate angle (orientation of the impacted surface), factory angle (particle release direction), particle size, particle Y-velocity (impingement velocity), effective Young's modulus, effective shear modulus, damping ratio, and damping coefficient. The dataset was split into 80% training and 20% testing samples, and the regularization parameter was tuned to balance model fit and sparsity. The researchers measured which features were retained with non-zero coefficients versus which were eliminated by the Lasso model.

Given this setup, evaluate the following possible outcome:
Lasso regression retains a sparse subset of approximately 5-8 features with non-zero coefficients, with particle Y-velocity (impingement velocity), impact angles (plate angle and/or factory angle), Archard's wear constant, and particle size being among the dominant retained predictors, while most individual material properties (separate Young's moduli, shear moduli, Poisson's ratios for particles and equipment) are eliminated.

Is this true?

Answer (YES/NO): NO